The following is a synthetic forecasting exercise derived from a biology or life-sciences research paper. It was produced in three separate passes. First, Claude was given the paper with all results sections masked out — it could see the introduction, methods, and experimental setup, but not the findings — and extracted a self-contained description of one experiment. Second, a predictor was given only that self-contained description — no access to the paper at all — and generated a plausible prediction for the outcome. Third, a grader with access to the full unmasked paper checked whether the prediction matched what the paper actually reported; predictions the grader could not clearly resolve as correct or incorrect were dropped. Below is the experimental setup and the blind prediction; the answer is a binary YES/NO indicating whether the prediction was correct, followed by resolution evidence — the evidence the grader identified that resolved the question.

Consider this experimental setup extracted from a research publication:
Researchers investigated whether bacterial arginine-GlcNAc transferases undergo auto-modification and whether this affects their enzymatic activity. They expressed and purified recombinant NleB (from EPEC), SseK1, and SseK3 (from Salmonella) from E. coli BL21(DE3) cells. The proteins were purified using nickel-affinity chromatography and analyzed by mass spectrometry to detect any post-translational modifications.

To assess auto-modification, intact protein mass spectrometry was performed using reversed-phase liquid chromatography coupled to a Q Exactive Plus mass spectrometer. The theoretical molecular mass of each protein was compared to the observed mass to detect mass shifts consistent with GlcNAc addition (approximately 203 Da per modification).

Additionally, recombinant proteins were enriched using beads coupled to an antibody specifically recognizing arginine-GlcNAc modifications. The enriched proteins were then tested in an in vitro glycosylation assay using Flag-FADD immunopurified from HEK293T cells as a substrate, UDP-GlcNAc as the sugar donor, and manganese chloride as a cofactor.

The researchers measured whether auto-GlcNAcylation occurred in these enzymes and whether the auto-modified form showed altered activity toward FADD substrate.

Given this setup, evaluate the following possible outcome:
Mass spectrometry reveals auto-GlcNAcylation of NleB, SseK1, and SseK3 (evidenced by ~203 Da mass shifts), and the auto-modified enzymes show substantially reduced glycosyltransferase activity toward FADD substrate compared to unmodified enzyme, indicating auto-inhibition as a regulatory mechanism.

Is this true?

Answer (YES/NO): NO